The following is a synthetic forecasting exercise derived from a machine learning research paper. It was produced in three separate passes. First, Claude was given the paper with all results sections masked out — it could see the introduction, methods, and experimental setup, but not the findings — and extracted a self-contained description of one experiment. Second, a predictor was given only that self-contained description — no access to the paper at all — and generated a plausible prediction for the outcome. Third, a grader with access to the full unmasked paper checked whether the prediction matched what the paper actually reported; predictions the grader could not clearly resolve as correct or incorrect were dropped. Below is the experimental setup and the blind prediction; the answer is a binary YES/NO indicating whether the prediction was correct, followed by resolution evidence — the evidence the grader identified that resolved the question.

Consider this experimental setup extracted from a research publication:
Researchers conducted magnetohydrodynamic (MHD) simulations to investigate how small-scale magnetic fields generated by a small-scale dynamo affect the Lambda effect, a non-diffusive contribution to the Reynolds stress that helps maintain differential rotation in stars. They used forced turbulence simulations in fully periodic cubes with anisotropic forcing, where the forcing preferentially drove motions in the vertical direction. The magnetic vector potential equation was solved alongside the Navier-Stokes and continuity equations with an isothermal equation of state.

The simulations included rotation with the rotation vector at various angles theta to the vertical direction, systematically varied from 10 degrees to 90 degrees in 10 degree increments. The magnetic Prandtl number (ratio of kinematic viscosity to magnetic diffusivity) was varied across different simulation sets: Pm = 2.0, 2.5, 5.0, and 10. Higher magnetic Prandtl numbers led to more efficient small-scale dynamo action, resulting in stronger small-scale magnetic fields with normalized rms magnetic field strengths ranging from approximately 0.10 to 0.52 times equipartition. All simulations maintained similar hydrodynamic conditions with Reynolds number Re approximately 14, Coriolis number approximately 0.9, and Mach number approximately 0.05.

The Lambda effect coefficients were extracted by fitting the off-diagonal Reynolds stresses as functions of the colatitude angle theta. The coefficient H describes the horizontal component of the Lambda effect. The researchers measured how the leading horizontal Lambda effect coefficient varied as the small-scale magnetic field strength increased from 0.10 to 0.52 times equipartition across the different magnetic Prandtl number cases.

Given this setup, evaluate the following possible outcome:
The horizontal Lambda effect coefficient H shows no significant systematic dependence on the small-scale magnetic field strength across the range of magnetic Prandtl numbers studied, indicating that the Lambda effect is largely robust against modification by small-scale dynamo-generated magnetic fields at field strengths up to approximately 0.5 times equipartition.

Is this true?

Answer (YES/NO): NO